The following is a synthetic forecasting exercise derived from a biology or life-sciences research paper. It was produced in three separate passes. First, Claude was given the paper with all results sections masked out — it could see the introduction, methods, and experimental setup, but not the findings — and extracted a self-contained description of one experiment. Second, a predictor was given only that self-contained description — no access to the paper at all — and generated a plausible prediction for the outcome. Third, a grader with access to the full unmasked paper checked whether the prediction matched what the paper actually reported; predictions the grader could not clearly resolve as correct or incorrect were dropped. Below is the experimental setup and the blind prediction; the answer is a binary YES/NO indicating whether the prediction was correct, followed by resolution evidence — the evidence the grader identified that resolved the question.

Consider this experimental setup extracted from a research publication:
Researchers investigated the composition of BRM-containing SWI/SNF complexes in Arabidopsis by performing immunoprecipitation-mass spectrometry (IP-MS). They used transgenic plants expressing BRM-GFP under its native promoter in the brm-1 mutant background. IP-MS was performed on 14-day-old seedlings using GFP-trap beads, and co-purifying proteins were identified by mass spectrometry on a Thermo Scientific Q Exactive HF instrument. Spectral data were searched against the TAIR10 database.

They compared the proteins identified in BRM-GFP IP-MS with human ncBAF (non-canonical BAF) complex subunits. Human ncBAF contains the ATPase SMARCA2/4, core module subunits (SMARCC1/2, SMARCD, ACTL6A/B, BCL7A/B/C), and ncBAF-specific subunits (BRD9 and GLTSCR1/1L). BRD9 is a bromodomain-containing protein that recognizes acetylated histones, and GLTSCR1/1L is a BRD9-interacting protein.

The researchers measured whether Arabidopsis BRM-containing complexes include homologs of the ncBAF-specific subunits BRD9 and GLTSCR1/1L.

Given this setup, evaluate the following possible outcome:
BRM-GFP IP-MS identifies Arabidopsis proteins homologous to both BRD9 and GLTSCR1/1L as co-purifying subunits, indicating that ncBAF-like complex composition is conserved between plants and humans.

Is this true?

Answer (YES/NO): YES